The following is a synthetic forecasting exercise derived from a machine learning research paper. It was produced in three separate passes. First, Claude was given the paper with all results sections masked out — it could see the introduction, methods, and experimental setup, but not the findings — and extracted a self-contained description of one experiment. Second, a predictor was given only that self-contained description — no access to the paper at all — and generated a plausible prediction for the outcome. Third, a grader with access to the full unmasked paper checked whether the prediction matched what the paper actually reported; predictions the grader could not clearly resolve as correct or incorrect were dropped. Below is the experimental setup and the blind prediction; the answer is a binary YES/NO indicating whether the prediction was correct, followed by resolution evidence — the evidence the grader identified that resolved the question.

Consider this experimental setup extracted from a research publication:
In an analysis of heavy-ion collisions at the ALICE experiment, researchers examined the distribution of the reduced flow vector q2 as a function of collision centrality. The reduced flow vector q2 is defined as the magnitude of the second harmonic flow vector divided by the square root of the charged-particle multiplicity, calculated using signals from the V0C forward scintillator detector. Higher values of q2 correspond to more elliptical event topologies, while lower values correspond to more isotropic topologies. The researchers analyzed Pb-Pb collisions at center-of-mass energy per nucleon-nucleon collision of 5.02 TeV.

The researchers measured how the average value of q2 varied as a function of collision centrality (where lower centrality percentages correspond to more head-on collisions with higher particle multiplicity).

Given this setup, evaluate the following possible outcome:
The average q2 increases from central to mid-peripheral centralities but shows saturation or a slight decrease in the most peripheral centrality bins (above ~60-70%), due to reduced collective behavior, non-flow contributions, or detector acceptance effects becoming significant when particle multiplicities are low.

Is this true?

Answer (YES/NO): NO